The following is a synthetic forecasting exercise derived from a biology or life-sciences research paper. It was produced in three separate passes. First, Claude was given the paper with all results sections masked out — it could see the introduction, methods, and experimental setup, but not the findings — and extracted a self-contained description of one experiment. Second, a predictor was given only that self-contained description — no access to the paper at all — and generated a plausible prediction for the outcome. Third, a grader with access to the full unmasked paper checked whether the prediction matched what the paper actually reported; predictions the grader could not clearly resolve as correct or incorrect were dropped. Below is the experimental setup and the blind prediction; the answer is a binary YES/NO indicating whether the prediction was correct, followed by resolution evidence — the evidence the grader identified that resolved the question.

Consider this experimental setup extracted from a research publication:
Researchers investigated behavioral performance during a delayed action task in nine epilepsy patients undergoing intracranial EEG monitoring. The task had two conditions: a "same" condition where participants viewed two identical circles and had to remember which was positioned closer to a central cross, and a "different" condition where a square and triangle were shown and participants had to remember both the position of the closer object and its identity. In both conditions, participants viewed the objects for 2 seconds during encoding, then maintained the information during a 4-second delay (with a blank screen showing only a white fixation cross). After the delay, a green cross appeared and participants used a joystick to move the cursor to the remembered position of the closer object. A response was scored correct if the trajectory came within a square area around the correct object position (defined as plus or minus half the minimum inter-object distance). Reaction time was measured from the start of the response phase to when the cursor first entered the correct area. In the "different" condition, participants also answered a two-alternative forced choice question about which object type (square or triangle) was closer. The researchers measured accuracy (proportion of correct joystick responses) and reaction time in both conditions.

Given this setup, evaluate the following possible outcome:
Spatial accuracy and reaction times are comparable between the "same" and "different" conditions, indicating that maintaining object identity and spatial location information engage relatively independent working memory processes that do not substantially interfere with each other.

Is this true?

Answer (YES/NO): YES